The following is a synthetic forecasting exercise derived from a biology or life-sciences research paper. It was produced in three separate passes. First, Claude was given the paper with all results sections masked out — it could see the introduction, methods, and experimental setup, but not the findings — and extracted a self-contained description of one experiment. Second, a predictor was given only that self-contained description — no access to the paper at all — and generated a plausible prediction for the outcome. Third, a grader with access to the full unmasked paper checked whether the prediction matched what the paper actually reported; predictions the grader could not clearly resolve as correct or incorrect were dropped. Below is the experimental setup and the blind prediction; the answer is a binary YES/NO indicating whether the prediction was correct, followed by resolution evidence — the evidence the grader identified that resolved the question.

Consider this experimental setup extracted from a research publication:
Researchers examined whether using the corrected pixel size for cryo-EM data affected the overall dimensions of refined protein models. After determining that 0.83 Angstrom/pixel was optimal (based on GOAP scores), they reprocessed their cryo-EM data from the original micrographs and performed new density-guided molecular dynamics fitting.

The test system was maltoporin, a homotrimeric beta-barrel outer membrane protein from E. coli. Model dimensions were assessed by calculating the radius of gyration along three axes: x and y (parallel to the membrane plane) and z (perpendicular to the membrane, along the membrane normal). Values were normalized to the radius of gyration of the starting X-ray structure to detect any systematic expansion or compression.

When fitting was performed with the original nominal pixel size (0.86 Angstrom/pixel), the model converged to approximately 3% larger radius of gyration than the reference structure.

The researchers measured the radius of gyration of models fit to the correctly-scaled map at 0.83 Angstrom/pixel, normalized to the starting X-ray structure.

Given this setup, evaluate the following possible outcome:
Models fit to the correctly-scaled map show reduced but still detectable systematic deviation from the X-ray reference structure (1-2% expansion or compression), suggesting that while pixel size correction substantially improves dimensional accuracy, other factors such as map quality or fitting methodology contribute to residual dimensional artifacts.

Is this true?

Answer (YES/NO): NO